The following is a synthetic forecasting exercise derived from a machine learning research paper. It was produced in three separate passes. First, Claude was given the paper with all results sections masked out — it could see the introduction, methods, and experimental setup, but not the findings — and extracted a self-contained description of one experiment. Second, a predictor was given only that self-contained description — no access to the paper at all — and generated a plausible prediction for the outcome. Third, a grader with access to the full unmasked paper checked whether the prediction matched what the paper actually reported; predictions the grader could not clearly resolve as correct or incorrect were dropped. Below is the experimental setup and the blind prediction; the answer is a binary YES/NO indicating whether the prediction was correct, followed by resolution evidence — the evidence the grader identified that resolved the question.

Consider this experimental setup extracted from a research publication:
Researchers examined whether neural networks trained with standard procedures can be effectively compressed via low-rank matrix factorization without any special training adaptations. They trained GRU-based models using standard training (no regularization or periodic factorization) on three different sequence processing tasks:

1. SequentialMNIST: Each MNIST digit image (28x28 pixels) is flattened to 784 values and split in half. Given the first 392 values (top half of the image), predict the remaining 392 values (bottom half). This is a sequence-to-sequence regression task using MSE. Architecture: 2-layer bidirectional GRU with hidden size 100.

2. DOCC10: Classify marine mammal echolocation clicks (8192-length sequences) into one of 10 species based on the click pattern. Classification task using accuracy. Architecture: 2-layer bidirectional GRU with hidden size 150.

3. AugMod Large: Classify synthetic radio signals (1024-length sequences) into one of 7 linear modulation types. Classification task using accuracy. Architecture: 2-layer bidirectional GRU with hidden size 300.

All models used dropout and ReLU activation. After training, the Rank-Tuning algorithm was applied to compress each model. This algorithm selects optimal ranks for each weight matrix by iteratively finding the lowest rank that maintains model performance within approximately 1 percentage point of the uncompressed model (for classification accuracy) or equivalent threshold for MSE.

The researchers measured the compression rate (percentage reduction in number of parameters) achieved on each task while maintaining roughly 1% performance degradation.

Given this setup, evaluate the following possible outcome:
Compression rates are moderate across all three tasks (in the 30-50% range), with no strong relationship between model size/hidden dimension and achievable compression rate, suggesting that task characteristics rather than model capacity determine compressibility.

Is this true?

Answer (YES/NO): NO